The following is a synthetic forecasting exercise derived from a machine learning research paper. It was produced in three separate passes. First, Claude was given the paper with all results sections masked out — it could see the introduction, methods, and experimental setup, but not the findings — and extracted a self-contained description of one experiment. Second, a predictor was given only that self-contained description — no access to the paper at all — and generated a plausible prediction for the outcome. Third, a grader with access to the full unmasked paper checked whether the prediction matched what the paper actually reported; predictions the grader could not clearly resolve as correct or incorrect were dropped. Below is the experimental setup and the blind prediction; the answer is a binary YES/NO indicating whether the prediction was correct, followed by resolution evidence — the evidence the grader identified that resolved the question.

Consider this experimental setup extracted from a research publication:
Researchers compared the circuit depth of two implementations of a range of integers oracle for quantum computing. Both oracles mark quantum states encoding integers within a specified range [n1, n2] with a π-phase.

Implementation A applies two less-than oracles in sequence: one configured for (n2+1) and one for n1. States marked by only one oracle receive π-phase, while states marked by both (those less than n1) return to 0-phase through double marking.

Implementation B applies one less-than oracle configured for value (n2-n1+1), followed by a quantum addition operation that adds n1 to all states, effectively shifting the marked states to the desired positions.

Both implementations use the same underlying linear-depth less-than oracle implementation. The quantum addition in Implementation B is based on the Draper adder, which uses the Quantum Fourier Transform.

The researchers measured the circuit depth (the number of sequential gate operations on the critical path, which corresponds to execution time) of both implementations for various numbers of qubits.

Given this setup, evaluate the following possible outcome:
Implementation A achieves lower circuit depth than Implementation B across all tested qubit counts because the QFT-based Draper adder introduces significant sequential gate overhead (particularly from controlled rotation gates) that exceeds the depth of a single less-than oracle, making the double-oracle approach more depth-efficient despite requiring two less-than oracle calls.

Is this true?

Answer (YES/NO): NO